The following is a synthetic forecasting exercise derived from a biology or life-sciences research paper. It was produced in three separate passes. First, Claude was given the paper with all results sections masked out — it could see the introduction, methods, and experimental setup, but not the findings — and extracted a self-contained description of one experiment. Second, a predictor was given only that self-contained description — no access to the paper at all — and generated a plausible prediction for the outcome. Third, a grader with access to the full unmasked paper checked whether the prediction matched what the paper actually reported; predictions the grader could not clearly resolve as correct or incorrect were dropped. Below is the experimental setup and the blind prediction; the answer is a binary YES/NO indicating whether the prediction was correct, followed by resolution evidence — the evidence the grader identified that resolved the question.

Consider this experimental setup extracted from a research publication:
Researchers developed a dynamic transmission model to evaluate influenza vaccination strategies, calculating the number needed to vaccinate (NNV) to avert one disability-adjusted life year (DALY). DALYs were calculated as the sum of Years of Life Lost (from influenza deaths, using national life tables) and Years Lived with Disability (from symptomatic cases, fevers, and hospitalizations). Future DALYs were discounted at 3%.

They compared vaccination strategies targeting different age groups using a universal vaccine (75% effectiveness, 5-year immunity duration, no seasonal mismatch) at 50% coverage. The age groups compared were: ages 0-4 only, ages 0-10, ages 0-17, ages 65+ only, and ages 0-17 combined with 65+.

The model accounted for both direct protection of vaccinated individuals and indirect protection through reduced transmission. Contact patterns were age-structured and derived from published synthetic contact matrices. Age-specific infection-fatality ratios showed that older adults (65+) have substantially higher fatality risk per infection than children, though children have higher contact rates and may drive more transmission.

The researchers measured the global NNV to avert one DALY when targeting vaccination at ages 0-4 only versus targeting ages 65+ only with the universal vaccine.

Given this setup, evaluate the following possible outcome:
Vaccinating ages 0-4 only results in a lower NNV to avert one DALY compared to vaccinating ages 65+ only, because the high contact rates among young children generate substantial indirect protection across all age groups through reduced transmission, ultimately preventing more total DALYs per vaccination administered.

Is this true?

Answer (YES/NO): YES